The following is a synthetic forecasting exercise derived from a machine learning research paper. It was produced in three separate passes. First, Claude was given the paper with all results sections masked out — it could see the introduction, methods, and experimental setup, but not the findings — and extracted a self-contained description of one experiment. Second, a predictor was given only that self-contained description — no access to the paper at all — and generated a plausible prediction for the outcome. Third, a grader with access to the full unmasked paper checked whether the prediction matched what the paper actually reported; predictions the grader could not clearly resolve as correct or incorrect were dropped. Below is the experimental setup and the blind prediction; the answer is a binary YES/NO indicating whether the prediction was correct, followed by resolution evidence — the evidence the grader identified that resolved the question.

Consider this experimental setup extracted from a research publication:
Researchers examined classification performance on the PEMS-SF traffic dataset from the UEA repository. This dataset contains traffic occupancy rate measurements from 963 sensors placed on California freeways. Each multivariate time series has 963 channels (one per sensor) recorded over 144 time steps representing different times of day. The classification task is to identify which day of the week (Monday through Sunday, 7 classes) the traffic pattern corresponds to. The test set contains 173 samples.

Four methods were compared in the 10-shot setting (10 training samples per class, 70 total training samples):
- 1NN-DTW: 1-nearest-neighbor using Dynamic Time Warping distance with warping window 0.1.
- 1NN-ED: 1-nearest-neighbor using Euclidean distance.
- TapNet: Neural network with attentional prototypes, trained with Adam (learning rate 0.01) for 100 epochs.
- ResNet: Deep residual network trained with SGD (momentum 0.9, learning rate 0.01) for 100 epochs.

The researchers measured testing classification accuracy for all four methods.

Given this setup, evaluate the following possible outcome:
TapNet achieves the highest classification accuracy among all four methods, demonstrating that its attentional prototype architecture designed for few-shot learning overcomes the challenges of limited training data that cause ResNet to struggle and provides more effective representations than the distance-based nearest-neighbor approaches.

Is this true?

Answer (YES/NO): YES